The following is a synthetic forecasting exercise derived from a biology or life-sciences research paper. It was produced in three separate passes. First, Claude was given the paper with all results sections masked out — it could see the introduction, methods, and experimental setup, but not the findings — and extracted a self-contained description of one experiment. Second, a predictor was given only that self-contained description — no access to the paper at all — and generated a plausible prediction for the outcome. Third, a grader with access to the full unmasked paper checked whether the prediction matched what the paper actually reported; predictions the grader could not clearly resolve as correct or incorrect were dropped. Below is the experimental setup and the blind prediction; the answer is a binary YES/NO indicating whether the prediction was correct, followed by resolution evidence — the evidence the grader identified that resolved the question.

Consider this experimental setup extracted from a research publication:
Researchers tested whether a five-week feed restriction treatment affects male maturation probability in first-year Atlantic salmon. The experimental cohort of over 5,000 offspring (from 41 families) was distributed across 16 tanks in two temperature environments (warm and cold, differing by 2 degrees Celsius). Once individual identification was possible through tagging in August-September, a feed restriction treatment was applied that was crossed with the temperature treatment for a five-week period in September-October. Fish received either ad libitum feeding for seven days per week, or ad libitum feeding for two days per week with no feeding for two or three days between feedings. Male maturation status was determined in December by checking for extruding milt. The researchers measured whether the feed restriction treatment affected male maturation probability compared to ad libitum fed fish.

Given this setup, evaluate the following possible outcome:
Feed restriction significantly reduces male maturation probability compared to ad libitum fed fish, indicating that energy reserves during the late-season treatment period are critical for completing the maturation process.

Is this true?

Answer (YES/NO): NO